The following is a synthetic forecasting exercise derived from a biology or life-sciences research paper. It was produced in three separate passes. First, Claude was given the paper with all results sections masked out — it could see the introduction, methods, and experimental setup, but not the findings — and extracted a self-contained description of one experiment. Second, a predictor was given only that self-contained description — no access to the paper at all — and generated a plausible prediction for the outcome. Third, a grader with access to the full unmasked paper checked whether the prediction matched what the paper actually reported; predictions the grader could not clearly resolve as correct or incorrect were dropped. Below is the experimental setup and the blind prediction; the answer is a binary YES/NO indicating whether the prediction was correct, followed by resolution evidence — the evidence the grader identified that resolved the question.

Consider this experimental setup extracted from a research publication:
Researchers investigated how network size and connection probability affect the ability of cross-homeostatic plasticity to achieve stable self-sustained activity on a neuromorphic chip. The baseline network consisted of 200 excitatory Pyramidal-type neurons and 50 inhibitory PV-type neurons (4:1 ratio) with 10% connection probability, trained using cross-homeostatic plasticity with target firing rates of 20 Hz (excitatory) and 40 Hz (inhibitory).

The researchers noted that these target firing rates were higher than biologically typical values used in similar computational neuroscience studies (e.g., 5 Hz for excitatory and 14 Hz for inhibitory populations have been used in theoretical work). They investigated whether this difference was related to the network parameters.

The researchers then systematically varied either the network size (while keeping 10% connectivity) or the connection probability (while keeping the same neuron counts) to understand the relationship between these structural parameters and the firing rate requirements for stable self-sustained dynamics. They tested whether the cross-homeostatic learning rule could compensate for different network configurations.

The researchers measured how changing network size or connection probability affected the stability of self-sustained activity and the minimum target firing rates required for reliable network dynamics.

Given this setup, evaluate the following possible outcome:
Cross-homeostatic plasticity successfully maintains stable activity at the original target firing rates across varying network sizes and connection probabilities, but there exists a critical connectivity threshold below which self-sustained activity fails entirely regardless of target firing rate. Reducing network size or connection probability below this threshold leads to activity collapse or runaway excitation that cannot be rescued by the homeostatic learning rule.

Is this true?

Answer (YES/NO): NO